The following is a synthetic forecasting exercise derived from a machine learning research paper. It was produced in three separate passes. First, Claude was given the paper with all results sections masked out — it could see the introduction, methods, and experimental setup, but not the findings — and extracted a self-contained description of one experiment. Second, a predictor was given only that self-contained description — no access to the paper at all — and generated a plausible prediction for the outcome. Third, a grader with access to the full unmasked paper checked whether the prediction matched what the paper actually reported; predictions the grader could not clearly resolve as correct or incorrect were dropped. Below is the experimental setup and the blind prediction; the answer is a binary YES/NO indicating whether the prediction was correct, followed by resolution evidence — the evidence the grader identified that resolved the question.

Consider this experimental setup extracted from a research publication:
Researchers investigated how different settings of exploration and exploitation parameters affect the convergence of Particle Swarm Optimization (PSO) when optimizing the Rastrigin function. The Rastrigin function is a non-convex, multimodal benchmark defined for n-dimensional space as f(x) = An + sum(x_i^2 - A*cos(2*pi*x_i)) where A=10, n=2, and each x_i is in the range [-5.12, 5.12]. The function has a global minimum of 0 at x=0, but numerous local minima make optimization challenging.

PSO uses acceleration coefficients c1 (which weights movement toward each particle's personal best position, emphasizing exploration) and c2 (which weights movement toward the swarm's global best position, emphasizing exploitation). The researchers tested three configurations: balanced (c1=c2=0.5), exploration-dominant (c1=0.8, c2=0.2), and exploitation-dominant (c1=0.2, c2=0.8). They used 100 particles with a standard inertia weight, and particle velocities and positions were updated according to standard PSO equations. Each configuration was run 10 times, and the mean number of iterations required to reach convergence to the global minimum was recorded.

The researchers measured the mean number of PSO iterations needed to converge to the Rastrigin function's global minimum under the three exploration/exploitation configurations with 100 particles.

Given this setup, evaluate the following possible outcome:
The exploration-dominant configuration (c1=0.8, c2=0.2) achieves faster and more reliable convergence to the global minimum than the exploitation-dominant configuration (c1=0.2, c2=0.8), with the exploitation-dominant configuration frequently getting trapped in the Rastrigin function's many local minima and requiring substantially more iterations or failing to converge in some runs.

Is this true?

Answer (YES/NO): NO